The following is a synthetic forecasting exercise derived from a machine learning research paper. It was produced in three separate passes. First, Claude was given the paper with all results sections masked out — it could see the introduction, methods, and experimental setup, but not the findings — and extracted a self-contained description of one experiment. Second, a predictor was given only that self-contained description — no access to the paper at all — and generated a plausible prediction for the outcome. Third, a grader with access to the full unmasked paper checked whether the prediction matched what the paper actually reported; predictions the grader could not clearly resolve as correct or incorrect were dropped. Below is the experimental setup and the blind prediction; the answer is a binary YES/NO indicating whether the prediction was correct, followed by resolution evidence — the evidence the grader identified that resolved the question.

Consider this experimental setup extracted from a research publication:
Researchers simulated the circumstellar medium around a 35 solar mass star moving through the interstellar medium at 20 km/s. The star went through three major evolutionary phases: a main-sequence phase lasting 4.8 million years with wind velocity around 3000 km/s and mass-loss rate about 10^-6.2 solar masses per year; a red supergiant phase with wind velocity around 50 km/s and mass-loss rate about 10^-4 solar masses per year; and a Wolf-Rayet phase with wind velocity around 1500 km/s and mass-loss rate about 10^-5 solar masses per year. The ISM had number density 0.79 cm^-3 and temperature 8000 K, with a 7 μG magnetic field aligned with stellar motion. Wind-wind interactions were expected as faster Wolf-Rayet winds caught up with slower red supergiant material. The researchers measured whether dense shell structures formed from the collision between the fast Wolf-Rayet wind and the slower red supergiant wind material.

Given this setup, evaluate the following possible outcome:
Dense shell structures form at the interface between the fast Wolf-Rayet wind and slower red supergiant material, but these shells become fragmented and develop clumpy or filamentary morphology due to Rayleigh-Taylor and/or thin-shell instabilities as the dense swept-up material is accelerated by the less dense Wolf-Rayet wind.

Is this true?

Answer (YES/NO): NO